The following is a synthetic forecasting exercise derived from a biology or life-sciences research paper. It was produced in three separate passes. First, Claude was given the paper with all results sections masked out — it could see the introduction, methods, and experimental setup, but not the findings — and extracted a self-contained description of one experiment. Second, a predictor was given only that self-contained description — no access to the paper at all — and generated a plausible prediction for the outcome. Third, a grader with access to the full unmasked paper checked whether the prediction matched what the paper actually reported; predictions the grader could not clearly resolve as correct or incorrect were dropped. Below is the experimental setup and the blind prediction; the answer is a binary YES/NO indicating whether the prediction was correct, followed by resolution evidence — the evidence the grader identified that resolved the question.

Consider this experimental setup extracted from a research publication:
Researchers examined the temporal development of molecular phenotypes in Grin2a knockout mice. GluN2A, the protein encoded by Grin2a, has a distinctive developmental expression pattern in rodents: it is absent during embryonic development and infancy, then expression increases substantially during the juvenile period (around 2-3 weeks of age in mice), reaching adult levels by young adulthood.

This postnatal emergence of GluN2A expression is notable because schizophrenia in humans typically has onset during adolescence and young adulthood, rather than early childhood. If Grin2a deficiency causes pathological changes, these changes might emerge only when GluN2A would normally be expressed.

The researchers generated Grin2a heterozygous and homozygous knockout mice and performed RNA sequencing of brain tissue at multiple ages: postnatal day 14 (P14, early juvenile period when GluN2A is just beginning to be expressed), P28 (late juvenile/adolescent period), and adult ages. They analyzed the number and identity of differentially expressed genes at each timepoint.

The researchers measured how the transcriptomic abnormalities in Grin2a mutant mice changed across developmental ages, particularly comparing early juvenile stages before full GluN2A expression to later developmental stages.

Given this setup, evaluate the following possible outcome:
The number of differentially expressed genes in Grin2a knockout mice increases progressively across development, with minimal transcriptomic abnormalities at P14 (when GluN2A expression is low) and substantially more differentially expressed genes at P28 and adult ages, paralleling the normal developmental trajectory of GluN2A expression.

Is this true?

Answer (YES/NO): YES